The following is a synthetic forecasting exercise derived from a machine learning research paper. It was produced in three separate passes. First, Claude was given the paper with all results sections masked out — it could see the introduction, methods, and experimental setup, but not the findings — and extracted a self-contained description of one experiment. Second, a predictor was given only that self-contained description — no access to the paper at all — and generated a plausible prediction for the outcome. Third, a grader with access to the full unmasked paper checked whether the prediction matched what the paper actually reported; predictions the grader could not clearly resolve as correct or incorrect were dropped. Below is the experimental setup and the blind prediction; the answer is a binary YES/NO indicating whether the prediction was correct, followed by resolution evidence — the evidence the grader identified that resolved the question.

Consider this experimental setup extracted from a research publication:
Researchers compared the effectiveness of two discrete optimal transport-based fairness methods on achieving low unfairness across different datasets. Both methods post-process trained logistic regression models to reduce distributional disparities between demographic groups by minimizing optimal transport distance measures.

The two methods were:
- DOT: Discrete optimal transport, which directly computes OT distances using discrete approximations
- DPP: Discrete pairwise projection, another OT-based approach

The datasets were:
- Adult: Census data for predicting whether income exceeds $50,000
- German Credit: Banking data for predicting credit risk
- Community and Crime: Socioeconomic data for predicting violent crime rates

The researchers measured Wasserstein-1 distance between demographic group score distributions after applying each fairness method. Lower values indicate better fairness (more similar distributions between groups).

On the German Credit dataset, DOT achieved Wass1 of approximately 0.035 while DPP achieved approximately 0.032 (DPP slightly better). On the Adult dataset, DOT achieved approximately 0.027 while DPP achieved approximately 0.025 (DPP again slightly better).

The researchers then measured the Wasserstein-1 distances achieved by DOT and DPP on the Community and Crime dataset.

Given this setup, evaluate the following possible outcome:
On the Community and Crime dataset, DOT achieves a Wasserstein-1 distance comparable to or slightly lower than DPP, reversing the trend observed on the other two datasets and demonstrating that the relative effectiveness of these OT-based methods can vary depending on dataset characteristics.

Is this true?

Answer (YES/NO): NO